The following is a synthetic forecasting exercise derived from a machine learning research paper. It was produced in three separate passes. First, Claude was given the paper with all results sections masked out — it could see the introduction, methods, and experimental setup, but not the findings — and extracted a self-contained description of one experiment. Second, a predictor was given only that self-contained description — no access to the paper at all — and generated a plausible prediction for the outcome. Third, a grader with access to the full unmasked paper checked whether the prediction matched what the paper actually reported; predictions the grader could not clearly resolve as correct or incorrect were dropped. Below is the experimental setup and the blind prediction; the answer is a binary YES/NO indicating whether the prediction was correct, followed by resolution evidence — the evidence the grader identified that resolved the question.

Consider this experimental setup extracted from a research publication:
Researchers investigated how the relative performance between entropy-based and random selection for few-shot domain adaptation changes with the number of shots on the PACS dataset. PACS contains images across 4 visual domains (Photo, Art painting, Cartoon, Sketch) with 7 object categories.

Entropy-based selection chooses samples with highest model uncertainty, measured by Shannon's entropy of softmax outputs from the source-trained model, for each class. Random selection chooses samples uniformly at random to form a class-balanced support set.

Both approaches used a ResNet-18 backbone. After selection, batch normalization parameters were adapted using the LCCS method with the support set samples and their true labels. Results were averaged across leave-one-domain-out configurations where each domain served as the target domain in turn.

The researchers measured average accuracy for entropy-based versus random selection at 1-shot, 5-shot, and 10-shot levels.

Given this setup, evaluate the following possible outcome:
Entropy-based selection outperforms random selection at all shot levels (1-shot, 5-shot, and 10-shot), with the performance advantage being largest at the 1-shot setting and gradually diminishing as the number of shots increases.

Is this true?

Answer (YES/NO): NO